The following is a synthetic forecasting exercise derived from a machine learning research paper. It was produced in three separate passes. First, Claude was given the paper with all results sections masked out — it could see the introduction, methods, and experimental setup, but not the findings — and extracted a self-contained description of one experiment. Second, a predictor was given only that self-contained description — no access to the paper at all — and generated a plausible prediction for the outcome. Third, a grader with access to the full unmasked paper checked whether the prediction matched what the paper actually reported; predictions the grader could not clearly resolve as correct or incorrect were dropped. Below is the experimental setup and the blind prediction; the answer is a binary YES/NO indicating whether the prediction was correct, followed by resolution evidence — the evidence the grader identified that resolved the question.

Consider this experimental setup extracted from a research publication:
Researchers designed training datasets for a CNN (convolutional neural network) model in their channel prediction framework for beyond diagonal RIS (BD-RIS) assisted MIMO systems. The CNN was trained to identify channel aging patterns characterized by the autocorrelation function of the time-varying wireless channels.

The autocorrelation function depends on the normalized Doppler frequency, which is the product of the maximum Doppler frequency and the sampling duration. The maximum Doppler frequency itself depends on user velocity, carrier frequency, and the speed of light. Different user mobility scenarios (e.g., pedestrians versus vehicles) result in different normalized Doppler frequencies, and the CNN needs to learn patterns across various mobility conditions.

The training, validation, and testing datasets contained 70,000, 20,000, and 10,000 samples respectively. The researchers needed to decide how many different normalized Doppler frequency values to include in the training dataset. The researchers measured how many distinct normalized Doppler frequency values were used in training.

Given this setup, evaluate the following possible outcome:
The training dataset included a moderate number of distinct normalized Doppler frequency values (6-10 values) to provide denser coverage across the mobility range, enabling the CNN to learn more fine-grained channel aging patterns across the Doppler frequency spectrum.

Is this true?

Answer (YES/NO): YES